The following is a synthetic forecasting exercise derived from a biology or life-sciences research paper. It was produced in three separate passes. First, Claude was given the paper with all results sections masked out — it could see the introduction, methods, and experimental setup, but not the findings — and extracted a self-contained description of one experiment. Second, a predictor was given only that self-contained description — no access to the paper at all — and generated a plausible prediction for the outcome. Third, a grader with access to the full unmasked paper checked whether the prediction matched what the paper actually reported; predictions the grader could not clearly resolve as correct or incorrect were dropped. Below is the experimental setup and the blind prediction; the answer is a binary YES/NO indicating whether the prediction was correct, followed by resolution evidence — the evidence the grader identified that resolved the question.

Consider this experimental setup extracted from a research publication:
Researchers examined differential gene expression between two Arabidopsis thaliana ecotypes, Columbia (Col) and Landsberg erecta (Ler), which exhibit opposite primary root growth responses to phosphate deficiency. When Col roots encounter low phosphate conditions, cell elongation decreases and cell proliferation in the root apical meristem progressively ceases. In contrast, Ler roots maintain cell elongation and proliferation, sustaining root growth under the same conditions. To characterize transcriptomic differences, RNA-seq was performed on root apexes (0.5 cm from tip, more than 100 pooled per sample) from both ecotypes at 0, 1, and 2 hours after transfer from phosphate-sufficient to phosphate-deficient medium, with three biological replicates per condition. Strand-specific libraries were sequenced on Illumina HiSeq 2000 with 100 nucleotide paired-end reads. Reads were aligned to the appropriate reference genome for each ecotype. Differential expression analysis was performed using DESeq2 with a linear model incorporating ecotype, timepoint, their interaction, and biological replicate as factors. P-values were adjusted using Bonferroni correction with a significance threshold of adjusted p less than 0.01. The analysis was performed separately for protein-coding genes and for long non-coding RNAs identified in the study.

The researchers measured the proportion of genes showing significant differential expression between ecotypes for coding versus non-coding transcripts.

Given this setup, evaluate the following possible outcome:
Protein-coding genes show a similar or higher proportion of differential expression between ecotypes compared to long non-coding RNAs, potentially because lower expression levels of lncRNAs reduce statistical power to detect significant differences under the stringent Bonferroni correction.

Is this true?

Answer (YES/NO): NO